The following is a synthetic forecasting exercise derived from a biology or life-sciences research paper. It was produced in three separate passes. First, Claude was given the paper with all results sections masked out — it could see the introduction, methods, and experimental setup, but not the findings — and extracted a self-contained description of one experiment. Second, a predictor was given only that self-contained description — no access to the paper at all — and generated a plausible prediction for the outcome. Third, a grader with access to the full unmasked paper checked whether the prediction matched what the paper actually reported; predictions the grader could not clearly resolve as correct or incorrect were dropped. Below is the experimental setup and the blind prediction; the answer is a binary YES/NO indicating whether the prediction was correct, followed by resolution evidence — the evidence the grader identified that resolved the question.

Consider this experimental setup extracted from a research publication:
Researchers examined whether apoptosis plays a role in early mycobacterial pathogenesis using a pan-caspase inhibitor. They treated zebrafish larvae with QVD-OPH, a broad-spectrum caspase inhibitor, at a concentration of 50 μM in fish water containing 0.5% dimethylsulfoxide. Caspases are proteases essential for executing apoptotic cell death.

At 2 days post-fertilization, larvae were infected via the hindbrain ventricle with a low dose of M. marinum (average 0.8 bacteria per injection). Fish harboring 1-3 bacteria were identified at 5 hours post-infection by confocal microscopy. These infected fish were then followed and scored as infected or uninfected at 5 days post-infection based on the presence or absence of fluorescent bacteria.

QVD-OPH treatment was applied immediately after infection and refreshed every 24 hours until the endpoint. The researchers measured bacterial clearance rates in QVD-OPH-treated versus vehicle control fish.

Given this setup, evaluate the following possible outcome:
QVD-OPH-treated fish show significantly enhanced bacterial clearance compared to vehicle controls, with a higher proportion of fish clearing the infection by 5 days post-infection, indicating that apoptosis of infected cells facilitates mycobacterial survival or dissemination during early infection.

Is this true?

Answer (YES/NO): NO